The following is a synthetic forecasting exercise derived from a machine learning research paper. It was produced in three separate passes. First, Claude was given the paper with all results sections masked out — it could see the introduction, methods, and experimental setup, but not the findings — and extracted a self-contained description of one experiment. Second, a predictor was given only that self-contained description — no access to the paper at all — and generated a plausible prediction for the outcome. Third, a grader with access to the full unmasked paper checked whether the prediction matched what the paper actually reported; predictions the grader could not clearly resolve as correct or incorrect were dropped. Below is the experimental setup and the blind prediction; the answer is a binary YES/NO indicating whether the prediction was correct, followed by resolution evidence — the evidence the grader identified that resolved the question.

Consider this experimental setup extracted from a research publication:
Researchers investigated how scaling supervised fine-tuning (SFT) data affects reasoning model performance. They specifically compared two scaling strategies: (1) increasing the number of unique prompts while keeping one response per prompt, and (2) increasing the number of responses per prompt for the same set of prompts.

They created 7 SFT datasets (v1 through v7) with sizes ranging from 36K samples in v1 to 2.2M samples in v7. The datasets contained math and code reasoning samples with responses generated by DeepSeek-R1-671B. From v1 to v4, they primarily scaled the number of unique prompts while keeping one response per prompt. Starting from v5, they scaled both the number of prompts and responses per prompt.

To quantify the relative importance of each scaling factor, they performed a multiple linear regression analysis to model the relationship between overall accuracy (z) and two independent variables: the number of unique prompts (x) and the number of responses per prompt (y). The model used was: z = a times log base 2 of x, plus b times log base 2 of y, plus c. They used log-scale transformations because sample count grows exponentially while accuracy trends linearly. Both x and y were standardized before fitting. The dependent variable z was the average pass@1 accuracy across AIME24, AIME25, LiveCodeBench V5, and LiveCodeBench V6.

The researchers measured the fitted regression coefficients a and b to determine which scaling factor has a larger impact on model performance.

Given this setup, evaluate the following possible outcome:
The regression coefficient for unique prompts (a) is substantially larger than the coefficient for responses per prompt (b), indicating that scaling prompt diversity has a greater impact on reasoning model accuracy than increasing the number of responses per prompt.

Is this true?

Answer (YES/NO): YES